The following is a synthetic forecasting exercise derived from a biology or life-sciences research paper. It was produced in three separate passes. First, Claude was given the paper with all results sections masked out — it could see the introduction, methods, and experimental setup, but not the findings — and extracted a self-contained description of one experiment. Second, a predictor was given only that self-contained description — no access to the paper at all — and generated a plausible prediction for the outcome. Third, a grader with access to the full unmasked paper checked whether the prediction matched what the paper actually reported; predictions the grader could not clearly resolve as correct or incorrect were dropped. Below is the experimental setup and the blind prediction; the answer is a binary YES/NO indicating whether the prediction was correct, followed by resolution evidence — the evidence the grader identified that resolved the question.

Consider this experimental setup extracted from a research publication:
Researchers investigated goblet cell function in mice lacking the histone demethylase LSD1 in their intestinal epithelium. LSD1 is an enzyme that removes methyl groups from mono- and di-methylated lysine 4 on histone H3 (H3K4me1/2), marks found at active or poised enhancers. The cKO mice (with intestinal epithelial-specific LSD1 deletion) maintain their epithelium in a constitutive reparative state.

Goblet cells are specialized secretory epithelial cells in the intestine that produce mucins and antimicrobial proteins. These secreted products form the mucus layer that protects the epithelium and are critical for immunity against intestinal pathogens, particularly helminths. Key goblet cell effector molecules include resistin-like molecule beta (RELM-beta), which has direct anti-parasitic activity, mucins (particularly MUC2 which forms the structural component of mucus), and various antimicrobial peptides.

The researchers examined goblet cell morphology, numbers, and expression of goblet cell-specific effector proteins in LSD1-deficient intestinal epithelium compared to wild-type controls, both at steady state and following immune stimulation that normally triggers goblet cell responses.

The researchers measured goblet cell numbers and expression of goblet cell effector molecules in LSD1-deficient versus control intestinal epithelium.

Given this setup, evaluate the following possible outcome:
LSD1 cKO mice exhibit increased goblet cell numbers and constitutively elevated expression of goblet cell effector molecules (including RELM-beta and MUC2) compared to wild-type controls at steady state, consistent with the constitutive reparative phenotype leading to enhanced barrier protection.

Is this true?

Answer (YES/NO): NO